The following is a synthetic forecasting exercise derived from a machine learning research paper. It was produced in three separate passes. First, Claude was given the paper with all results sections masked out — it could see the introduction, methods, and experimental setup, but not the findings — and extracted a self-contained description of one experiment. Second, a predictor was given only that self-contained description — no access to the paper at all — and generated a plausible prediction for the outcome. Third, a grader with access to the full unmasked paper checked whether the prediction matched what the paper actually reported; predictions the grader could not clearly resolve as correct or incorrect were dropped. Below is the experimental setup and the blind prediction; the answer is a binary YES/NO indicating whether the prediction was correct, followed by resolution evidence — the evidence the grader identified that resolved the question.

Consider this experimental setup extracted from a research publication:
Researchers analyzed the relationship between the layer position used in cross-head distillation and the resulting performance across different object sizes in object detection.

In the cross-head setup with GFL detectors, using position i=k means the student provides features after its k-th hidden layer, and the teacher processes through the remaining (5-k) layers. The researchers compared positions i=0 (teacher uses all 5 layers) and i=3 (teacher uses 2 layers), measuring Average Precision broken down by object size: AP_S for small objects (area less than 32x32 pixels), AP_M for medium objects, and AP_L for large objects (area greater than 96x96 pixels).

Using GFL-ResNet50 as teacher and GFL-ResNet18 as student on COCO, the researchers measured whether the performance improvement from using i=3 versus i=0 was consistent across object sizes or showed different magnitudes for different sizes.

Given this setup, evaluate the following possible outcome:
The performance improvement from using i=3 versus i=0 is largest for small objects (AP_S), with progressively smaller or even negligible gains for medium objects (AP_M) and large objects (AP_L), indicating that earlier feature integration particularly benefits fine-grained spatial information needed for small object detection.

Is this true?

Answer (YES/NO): YES